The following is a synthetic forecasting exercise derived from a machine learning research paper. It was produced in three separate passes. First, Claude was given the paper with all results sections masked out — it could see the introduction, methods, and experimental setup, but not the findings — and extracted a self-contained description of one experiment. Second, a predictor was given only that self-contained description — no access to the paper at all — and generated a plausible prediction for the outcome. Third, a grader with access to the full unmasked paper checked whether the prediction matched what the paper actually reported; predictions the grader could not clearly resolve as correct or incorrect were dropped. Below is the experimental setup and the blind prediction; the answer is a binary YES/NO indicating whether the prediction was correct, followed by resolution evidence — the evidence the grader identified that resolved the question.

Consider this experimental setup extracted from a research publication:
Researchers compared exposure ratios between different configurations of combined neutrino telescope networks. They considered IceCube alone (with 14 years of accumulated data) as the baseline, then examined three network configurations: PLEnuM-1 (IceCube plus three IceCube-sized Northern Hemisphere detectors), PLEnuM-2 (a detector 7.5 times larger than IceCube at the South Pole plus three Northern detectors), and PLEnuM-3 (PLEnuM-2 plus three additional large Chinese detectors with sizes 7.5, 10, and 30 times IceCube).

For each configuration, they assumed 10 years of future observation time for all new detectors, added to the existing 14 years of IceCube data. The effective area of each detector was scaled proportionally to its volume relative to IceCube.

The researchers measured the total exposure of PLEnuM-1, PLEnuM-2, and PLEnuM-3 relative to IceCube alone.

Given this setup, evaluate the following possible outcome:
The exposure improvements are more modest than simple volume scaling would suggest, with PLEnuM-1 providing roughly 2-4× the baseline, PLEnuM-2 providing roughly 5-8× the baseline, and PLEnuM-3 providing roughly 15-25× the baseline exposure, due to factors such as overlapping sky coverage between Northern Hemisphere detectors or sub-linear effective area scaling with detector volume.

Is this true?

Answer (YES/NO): NO